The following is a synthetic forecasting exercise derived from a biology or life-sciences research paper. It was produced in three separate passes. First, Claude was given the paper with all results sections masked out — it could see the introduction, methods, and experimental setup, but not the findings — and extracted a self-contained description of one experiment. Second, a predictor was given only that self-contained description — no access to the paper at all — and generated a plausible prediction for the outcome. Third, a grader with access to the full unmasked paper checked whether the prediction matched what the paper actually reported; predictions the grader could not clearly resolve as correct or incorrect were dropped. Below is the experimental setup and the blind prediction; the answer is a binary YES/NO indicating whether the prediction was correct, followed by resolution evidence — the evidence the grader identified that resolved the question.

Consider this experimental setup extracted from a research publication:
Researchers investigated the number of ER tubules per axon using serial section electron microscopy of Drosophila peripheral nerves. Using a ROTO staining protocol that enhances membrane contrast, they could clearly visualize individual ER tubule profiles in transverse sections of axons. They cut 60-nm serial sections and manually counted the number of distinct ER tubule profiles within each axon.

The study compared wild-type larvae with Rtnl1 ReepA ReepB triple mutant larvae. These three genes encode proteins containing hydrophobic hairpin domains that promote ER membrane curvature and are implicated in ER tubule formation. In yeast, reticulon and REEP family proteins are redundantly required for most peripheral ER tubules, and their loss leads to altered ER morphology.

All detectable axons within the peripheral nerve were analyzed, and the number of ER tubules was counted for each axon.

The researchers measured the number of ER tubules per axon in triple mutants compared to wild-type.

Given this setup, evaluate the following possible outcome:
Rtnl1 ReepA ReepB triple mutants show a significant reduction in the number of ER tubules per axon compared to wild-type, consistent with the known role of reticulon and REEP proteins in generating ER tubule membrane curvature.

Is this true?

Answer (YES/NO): YES